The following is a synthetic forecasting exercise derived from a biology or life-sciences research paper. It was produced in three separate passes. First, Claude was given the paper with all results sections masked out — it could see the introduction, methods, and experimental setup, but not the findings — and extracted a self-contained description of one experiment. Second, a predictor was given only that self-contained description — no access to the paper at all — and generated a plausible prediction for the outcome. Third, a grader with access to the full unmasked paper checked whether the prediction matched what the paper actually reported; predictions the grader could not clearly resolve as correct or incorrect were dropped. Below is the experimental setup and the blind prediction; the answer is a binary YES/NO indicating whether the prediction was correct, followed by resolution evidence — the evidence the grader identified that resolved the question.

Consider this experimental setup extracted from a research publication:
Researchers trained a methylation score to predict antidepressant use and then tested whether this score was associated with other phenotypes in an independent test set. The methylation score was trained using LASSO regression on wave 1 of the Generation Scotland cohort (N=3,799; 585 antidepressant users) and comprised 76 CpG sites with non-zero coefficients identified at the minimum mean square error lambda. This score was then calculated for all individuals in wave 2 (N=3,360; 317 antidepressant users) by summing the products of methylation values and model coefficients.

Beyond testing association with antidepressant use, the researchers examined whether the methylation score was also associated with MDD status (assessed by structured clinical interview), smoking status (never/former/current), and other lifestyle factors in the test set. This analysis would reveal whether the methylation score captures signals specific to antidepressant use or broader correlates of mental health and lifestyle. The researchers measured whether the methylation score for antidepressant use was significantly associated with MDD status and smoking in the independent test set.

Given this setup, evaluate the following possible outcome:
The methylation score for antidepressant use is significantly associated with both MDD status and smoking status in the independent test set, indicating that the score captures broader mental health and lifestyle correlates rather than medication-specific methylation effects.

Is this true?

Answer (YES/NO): YES